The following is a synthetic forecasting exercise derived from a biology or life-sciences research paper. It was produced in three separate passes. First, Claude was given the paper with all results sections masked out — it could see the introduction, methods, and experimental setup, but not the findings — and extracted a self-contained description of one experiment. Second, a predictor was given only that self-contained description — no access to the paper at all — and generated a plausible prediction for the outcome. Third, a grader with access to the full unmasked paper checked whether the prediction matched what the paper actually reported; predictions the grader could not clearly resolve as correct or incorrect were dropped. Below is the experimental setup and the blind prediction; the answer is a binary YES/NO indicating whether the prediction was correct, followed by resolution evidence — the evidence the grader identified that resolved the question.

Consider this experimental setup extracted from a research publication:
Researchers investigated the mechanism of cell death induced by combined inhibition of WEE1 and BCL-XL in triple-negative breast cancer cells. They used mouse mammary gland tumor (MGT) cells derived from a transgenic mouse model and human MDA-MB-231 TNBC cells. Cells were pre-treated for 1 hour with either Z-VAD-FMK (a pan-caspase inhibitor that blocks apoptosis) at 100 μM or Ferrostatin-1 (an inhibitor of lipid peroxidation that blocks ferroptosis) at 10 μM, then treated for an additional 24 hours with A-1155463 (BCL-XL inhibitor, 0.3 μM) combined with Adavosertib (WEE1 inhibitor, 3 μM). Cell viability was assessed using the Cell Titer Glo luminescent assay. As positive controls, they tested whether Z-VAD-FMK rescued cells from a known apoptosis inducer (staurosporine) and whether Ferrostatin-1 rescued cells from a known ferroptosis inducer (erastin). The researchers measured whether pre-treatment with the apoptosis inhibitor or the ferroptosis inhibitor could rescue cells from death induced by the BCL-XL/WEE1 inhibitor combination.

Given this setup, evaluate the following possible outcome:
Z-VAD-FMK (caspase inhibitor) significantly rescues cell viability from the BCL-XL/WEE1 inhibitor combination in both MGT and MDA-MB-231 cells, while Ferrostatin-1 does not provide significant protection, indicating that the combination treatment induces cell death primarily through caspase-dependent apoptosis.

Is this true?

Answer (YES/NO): YES